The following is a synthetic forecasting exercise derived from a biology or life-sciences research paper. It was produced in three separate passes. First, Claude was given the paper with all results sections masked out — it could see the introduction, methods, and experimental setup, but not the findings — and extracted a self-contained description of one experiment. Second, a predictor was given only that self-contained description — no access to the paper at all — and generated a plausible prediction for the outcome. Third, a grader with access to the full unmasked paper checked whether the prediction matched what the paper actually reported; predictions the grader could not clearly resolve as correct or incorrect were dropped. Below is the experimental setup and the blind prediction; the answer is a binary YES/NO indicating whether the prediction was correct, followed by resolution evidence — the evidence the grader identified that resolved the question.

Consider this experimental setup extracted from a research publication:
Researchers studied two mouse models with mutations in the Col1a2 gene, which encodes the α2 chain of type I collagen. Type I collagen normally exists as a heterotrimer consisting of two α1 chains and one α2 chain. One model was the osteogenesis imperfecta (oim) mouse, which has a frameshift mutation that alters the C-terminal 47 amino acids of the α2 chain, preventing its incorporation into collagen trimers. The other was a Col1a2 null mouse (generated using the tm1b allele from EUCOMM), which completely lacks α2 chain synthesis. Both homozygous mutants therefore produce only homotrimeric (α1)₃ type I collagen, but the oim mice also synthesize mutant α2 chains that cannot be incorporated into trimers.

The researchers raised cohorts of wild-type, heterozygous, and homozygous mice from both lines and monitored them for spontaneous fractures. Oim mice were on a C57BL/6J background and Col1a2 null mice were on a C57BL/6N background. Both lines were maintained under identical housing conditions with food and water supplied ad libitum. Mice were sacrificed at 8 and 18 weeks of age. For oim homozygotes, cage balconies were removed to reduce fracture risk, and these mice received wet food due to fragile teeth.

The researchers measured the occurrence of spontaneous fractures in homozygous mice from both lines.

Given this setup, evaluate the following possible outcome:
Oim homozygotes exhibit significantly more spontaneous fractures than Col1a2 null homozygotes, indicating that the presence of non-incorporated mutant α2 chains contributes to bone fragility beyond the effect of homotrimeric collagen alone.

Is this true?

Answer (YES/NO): YES